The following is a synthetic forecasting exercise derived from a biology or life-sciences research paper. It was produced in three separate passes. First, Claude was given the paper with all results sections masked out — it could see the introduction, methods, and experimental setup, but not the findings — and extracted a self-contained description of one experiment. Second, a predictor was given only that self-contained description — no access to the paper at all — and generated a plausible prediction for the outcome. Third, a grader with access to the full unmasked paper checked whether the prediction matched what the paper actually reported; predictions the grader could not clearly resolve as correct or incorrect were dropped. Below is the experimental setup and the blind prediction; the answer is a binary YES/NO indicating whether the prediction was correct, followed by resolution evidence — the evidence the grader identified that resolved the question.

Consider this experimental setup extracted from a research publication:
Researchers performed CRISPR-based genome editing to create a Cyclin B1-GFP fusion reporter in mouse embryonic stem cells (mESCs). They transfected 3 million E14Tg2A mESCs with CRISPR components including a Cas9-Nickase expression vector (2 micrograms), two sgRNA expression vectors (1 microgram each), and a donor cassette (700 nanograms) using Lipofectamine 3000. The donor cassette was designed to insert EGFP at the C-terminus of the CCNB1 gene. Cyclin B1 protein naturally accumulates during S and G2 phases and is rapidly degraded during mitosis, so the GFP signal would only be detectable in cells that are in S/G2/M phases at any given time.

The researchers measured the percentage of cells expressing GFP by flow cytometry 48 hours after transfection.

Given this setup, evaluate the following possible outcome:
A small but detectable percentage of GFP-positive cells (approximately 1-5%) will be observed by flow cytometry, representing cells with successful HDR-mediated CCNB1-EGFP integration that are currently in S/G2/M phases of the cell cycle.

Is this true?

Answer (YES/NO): NO